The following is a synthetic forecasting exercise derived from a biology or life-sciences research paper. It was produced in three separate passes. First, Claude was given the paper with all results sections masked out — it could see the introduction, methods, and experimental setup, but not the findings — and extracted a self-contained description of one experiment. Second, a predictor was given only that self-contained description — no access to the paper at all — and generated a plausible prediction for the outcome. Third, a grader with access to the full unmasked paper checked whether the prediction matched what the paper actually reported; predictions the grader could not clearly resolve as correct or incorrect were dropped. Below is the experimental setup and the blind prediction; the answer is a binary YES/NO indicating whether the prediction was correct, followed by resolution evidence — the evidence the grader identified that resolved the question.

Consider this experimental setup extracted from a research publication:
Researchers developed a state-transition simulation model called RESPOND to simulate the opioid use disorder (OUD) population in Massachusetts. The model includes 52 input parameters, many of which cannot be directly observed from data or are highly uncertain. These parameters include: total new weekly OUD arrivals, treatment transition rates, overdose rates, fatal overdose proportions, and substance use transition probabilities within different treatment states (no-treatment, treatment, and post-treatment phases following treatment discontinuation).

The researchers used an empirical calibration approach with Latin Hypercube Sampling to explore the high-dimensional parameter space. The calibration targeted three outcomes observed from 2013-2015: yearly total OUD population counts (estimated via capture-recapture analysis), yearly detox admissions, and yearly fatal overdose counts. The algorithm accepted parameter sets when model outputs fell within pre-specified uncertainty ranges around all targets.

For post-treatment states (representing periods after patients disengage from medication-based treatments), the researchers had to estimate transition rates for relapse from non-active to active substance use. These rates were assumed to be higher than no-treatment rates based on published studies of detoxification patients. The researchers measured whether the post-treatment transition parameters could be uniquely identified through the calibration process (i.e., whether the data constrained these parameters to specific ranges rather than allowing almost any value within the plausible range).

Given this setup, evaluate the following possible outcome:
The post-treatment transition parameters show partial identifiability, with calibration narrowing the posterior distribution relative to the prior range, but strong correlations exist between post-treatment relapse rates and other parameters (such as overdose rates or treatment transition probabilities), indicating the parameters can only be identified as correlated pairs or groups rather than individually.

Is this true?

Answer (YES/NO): NO